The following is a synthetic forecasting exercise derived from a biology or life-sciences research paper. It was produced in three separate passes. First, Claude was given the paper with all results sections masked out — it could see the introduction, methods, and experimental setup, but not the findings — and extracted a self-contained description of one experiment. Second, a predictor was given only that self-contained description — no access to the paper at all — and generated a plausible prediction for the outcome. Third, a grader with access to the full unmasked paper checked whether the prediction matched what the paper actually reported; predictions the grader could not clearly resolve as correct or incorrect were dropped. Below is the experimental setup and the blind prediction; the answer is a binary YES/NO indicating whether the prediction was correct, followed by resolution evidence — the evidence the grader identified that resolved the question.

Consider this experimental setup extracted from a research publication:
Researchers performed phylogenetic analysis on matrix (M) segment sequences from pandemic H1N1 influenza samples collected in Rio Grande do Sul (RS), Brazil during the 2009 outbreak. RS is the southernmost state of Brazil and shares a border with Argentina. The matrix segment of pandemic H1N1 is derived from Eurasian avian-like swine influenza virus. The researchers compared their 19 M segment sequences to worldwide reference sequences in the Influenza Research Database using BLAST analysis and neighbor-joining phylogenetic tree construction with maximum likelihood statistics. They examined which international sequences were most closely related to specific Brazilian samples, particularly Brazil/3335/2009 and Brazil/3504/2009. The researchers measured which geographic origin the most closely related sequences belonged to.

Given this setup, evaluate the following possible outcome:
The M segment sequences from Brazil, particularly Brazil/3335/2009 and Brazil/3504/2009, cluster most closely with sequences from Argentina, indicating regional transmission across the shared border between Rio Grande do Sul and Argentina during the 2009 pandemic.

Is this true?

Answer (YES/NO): NO